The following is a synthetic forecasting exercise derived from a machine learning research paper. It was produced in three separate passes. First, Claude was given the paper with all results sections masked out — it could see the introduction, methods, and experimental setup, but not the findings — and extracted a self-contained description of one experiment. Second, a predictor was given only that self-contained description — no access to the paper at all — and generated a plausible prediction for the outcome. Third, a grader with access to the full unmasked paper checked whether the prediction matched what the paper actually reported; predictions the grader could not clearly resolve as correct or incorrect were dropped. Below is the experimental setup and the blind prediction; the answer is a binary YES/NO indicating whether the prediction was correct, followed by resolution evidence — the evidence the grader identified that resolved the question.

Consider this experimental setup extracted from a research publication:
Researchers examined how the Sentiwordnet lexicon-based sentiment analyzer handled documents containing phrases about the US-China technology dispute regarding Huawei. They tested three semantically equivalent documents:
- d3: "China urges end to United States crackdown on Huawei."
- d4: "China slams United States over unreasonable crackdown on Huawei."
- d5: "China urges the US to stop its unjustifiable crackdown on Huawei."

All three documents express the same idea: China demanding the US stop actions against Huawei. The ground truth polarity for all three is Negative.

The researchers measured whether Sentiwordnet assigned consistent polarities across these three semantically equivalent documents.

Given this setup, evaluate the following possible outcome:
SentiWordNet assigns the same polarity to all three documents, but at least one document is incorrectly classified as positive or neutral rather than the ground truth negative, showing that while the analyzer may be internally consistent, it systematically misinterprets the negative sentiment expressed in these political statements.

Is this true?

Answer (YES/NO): NO